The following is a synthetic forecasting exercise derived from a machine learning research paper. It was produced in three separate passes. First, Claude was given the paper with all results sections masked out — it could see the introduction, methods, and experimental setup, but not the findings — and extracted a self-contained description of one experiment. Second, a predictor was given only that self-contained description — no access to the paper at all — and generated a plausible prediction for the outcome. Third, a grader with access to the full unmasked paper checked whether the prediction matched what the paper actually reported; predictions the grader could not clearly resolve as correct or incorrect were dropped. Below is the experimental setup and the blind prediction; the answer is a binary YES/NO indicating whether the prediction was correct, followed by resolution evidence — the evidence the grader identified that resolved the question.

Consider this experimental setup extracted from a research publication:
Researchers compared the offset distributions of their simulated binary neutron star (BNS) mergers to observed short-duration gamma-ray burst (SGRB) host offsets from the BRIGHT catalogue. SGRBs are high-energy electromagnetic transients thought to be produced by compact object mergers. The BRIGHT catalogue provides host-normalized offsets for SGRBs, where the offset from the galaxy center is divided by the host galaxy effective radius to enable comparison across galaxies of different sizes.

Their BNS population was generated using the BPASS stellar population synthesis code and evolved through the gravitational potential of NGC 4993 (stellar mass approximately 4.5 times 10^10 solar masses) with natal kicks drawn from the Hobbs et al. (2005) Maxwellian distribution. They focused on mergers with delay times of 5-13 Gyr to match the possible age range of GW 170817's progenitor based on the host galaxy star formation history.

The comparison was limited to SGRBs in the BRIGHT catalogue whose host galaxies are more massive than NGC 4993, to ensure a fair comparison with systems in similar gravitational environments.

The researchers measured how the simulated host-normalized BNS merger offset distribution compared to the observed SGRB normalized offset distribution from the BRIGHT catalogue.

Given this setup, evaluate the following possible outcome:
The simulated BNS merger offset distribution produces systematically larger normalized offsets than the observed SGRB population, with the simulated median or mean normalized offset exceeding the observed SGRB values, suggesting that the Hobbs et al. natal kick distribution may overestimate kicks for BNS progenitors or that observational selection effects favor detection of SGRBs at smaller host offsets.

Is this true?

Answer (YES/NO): NO